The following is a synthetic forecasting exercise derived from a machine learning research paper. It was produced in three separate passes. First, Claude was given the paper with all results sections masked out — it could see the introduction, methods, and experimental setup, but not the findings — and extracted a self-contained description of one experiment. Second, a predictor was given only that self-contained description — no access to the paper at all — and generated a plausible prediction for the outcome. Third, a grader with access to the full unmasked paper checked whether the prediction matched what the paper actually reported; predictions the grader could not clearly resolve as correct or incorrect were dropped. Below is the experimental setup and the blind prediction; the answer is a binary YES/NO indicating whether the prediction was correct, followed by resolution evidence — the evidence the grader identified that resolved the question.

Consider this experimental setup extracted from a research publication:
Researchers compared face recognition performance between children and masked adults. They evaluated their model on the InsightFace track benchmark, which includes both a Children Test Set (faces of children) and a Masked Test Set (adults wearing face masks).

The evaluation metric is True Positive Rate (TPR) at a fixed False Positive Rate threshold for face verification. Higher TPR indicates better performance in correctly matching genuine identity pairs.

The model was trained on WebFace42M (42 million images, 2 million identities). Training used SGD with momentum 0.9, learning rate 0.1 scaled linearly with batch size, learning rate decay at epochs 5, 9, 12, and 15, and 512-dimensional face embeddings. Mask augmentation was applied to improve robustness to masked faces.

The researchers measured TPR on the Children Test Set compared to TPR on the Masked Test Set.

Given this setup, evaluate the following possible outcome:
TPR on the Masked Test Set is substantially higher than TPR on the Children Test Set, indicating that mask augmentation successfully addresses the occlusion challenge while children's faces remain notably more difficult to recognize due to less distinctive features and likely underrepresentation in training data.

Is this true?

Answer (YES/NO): NO